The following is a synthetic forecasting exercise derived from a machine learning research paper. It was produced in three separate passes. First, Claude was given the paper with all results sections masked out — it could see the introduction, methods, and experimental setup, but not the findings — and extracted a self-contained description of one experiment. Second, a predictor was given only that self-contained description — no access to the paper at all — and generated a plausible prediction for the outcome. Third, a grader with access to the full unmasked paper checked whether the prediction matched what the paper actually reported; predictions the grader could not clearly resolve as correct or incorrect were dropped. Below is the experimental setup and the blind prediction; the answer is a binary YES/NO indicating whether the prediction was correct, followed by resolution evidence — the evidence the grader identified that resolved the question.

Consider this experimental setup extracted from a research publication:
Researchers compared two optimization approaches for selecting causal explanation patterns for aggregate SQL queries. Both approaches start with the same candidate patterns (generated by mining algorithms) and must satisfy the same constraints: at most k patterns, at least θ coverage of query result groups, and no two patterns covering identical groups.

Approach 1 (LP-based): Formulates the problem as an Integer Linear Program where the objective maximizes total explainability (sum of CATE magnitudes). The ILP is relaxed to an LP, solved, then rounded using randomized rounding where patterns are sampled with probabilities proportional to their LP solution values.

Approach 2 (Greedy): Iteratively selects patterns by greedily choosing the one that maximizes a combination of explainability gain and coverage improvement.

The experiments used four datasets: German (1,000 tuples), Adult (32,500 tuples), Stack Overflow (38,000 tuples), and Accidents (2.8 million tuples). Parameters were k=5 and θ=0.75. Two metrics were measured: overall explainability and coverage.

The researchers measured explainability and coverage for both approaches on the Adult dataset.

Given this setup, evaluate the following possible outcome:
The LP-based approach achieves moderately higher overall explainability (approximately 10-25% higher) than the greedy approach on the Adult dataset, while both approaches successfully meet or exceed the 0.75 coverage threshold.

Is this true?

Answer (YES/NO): NO